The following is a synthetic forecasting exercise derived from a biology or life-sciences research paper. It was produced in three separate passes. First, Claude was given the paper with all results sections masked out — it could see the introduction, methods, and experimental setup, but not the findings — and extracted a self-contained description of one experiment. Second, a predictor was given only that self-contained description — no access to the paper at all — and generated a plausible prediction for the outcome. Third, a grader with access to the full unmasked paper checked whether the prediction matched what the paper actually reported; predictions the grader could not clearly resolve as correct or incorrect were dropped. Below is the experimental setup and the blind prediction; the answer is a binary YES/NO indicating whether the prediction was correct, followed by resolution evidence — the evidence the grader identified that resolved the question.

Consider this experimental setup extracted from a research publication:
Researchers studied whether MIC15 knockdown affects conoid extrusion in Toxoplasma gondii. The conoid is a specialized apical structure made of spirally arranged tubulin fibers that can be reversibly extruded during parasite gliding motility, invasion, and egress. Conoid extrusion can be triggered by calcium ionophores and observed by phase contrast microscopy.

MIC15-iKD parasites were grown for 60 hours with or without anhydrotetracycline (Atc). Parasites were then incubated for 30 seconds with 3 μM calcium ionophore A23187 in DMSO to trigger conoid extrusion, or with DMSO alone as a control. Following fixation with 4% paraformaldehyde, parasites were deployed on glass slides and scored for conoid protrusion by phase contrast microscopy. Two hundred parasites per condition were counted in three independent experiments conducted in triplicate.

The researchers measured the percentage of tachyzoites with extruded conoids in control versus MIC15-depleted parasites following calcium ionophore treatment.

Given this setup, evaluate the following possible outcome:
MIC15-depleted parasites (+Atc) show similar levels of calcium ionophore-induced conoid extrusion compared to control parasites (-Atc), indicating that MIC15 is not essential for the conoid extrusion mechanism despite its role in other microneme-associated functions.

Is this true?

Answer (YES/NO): YES